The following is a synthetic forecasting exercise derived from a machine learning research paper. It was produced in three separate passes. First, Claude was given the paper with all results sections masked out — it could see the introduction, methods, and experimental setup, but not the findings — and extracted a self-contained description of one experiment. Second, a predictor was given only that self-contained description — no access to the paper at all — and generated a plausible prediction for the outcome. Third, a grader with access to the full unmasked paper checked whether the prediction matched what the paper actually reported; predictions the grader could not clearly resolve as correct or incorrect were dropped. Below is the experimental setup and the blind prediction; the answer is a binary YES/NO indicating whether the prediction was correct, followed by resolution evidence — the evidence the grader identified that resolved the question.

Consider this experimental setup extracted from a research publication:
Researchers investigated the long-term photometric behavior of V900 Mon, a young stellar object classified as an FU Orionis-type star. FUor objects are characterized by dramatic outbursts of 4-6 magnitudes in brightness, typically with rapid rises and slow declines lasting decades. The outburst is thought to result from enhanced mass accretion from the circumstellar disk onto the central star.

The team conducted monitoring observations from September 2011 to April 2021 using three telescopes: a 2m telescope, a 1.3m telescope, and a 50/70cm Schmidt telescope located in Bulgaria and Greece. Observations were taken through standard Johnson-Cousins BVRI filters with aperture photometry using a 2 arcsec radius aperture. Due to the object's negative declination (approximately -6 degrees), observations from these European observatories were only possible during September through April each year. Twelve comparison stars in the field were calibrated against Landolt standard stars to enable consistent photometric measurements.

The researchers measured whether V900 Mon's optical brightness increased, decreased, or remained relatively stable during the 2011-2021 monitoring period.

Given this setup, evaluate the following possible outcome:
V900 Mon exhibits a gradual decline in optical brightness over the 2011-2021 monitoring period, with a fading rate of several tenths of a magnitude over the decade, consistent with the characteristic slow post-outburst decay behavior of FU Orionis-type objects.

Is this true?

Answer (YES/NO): NO